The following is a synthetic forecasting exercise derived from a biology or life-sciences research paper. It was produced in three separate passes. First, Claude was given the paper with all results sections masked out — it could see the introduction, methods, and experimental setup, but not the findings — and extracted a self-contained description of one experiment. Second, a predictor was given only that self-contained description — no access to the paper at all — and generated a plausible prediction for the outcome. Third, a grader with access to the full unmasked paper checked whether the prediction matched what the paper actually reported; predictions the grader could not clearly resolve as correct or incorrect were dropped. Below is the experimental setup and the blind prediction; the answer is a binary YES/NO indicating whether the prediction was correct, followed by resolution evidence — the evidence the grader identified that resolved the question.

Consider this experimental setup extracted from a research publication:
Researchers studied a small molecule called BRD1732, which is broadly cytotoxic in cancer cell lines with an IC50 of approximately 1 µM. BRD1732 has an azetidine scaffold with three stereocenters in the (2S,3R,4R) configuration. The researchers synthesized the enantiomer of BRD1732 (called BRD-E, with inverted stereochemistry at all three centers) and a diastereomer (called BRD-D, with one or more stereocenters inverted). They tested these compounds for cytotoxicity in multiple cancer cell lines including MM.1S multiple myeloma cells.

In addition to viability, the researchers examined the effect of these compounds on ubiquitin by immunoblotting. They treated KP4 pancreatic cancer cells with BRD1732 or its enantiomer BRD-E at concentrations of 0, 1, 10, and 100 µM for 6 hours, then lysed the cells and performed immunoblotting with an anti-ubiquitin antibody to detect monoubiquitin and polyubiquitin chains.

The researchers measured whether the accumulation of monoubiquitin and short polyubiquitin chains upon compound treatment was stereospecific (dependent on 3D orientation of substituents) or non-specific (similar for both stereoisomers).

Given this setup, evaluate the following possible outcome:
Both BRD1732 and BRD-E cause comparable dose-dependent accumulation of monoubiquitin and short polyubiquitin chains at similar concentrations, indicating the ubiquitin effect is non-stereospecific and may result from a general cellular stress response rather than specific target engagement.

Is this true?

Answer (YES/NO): NO